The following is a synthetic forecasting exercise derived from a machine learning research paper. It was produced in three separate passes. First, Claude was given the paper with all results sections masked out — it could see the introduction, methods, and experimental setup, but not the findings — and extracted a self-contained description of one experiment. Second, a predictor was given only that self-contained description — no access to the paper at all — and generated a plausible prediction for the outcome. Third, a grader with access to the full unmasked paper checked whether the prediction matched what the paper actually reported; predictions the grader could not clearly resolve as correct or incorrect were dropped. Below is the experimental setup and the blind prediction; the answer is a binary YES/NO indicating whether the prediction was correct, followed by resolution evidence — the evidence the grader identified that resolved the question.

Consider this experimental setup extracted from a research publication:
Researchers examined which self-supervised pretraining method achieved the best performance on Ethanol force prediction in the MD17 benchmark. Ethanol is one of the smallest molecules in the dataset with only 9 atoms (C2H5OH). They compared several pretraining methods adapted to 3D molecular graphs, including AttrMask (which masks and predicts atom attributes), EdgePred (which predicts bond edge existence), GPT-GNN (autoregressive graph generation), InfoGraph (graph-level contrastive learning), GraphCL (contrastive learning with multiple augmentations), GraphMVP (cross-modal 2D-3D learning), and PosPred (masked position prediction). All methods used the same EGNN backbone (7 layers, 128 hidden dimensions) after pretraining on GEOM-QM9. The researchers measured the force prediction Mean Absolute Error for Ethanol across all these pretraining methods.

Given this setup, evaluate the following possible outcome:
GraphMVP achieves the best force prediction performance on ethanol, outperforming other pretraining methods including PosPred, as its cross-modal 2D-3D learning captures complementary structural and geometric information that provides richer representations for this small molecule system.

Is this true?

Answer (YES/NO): NO